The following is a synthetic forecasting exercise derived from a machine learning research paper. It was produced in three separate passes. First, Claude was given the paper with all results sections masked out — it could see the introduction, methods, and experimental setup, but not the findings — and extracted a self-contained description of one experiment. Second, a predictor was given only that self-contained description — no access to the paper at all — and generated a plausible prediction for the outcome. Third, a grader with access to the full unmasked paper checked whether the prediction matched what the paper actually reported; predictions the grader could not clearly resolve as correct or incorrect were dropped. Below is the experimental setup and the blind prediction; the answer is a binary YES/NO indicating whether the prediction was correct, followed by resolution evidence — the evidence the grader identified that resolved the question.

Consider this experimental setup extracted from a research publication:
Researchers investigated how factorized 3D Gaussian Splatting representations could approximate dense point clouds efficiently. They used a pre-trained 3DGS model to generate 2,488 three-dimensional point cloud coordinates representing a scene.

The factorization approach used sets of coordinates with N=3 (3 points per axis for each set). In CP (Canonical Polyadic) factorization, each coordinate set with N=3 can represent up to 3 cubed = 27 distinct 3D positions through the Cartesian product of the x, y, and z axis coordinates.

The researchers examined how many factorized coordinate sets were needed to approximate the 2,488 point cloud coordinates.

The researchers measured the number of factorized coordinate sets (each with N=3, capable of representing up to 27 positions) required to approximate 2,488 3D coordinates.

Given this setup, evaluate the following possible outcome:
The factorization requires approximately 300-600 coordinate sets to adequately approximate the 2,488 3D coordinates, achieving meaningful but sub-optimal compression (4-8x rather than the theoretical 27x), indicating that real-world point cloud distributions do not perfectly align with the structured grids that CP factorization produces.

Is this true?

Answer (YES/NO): NO